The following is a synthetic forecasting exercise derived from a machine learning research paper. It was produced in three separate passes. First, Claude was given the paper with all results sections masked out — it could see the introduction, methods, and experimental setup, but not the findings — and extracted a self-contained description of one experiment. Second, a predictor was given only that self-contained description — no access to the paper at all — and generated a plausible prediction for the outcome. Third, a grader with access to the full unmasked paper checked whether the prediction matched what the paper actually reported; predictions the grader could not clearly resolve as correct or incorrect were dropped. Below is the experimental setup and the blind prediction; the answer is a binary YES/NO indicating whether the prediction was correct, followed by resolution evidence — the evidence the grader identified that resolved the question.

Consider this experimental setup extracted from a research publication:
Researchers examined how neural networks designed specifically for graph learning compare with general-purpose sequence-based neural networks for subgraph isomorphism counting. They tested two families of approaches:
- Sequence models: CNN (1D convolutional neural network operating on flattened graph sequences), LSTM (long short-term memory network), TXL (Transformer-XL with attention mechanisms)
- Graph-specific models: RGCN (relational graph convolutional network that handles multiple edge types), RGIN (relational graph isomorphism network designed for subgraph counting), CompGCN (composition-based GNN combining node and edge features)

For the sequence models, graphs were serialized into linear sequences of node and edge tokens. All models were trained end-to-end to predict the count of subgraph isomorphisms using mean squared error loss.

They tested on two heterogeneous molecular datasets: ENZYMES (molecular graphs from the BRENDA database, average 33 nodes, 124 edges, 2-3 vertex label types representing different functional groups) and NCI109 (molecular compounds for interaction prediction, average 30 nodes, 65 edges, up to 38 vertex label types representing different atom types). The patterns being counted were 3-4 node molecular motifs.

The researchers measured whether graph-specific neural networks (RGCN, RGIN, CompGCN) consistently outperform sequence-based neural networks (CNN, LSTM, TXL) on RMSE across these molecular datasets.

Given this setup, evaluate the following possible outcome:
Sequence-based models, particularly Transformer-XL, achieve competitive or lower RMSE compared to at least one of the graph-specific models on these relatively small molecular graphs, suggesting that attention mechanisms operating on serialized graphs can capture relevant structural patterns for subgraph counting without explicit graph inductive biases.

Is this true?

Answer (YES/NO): NO